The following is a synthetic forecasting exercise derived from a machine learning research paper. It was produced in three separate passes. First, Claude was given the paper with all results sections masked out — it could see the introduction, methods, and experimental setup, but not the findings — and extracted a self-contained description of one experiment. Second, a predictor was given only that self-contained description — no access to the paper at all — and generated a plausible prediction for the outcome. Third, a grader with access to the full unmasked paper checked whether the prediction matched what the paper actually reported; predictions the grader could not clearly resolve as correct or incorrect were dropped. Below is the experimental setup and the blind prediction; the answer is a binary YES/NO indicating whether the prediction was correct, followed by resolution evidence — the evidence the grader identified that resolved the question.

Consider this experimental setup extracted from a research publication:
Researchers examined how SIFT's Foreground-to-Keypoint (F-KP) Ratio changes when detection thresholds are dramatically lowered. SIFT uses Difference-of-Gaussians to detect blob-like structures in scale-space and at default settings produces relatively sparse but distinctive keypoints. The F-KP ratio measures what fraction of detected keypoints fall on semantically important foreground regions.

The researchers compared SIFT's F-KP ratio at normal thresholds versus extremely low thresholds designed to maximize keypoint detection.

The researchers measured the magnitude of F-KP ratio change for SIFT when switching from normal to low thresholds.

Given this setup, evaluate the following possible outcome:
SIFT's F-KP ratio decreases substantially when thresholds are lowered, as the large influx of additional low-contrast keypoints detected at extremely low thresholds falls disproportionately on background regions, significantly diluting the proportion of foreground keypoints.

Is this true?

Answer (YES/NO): YES